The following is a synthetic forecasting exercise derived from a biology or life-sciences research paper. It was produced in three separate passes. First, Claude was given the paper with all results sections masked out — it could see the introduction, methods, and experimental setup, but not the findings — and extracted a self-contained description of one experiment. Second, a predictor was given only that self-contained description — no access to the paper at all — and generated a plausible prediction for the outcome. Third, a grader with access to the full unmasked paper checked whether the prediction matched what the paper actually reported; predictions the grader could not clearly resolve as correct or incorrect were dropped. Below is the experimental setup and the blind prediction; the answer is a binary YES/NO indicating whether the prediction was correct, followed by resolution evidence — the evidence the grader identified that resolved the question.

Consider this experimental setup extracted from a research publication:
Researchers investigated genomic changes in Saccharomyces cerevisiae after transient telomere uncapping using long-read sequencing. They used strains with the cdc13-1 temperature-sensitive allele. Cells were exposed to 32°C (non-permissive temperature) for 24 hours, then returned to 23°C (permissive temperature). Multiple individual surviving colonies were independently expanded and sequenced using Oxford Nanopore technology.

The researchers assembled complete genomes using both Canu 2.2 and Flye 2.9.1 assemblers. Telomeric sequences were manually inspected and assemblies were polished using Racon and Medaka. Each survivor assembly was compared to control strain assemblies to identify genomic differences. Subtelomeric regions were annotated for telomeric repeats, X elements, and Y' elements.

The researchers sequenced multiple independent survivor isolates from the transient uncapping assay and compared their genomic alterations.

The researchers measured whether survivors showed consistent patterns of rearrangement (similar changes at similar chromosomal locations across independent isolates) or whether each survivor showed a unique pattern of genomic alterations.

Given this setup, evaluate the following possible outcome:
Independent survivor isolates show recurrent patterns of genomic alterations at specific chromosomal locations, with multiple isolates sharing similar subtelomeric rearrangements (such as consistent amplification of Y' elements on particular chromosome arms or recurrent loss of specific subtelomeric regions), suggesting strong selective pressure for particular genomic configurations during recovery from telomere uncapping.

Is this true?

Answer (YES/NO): NO